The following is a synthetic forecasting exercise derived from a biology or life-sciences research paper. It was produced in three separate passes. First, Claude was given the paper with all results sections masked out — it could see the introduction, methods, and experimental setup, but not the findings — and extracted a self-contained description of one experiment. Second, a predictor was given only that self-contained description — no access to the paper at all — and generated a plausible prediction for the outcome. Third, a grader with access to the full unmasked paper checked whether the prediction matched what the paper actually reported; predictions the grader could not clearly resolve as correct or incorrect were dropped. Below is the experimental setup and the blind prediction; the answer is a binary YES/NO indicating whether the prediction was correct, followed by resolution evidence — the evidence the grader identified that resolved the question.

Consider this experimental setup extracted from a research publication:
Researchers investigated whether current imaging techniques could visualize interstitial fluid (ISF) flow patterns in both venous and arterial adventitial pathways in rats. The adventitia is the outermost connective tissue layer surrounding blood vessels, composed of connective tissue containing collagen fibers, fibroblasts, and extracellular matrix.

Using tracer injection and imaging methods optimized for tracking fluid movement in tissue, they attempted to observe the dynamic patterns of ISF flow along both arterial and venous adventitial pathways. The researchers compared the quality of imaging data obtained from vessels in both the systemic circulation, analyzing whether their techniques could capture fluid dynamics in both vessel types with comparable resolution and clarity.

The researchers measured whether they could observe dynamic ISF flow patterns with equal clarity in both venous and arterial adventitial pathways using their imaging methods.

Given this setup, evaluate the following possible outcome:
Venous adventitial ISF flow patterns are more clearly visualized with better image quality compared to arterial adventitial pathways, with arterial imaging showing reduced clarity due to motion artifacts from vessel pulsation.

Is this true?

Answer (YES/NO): NO